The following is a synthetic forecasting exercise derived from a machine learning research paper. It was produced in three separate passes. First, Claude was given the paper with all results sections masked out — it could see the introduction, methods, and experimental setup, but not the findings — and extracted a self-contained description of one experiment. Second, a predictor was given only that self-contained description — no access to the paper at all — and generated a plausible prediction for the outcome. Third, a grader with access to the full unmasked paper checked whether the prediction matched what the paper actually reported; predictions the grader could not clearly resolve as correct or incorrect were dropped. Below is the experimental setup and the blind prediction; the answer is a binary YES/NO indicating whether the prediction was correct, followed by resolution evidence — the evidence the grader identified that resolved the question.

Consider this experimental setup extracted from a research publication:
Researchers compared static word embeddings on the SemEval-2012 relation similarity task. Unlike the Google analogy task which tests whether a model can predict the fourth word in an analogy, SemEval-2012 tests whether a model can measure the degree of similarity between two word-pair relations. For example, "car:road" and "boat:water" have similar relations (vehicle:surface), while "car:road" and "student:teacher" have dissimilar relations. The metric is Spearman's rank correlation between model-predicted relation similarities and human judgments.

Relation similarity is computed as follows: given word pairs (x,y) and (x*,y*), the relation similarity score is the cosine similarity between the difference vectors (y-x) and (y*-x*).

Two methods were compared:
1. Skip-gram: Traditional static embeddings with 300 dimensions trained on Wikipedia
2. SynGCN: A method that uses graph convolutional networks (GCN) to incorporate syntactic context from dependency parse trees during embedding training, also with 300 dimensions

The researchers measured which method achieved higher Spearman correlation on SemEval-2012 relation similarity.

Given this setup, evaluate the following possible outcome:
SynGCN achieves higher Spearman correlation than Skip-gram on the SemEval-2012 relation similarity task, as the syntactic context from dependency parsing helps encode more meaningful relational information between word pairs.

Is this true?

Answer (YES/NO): YES